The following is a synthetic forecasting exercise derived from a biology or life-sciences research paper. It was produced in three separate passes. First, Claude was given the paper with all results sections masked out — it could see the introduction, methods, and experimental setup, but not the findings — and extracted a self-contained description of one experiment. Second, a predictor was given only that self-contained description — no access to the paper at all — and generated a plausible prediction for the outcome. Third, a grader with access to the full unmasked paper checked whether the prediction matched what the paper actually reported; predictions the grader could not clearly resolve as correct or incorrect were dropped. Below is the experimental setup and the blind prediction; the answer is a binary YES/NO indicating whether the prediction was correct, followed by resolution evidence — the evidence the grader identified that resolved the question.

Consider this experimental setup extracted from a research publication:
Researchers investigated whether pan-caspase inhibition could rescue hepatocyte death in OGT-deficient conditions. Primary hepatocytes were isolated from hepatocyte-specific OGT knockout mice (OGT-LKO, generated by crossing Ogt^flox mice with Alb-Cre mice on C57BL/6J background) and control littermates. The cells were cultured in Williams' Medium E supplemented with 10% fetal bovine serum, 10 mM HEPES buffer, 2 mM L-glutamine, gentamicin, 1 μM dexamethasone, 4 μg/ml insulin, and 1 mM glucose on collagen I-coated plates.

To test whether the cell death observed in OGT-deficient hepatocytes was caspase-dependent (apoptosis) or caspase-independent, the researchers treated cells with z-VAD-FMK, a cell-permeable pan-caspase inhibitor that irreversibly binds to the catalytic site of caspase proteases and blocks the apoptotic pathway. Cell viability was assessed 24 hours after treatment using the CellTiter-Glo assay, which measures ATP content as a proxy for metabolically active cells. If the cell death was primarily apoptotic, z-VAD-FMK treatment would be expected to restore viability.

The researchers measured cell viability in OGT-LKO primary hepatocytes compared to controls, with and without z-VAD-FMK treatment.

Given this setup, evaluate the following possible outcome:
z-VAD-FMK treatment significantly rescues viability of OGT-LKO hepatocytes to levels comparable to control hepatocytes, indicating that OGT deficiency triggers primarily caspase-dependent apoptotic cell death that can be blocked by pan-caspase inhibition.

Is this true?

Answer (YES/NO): NO